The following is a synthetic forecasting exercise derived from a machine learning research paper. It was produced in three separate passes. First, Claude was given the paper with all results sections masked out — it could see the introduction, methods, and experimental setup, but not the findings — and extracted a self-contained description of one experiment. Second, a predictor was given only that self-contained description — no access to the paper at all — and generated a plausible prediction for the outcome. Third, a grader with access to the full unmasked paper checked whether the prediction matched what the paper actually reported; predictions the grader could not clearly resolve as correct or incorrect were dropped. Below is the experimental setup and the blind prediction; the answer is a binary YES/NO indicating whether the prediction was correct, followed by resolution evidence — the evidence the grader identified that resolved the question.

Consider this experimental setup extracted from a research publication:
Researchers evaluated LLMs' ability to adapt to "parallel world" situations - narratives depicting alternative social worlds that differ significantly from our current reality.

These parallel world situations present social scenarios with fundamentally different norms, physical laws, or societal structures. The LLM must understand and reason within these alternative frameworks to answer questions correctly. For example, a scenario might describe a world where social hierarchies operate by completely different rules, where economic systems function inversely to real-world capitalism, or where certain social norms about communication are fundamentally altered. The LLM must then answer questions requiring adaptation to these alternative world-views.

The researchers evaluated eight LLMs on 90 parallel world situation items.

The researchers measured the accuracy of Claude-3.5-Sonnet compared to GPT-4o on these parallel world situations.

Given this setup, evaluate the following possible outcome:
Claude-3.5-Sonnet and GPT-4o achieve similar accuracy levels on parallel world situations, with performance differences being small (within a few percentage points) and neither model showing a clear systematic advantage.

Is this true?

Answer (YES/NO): NO